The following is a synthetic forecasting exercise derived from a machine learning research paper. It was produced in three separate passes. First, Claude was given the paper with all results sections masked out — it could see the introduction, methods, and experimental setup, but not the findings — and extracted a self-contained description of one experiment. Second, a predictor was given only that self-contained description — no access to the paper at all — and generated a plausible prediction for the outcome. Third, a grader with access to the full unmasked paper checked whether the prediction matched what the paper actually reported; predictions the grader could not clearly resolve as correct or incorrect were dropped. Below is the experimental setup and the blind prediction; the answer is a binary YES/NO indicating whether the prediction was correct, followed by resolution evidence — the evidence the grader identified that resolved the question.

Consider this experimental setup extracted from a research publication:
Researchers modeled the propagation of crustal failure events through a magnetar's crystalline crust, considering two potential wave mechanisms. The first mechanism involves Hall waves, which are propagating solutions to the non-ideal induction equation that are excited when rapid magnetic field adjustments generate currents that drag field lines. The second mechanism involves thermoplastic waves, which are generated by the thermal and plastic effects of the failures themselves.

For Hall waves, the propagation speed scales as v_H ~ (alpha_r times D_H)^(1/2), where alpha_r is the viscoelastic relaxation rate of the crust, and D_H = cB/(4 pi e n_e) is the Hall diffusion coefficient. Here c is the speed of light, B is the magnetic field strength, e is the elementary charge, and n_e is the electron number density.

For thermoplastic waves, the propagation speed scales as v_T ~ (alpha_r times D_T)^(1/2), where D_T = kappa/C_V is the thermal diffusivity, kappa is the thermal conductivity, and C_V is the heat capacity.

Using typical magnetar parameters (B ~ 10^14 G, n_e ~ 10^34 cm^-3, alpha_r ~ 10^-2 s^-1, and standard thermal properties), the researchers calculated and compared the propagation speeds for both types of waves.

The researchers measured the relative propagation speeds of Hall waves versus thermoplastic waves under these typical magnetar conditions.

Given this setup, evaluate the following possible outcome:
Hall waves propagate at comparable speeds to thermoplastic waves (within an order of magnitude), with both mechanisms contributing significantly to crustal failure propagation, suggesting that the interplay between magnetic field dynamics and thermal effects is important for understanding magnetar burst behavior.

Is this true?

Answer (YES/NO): NO